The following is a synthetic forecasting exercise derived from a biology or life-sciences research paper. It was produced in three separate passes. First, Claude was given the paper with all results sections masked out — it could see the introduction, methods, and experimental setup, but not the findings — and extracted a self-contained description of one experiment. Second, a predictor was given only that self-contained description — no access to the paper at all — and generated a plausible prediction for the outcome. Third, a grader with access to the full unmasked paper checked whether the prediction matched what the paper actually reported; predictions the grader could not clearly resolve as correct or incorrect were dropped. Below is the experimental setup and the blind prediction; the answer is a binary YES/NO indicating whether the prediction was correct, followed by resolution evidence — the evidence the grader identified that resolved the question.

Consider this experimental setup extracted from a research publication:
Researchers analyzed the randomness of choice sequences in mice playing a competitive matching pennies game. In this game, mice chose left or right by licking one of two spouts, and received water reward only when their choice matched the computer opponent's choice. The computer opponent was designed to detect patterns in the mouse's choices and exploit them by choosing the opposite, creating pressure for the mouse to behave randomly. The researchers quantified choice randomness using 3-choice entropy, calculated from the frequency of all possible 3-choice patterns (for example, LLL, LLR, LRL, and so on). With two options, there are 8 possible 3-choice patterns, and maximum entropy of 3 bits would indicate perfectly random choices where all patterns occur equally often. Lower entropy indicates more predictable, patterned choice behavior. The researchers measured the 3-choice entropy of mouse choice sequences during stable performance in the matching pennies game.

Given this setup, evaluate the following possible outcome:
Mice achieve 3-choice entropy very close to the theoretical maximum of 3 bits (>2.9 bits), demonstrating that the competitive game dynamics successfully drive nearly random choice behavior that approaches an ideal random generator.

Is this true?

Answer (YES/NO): NO